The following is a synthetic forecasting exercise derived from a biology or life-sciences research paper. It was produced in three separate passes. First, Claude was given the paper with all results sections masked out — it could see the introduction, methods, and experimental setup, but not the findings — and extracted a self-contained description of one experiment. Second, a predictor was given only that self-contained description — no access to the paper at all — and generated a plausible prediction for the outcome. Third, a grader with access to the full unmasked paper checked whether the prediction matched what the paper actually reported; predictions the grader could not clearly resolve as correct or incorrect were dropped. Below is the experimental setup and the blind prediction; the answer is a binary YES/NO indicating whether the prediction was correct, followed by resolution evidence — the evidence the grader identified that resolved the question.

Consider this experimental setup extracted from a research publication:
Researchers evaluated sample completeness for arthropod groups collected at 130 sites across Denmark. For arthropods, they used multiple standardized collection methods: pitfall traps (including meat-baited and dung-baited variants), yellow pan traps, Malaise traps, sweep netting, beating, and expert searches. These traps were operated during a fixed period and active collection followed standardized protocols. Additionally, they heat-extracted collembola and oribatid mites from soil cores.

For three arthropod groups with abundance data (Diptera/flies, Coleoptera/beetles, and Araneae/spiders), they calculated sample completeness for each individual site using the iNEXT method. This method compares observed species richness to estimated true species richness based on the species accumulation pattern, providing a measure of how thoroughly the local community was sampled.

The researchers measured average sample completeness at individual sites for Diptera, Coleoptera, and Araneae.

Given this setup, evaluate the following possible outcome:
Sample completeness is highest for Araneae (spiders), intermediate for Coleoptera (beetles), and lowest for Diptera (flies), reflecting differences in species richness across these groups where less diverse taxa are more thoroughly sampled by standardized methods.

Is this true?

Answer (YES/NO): NO